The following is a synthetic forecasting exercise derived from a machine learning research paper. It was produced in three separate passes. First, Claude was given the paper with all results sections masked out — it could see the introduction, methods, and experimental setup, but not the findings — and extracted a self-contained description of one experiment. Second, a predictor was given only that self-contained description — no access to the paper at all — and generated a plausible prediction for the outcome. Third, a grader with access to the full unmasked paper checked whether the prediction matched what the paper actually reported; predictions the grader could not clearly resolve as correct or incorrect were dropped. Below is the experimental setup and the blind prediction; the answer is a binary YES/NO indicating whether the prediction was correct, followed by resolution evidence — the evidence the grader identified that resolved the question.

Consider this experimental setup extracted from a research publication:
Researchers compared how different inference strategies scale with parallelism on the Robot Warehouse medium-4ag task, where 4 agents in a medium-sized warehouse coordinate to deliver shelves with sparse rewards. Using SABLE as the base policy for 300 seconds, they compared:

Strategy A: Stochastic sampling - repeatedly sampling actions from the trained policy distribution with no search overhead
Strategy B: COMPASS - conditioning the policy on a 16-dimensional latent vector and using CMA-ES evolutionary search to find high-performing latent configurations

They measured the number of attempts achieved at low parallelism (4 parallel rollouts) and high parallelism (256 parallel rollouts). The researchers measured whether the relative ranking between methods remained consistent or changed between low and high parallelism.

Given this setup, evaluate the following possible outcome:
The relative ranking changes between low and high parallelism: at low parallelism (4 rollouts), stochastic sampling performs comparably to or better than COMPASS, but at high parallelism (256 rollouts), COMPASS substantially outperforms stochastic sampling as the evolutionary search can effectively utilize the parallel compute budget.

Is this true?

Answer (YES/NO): NO